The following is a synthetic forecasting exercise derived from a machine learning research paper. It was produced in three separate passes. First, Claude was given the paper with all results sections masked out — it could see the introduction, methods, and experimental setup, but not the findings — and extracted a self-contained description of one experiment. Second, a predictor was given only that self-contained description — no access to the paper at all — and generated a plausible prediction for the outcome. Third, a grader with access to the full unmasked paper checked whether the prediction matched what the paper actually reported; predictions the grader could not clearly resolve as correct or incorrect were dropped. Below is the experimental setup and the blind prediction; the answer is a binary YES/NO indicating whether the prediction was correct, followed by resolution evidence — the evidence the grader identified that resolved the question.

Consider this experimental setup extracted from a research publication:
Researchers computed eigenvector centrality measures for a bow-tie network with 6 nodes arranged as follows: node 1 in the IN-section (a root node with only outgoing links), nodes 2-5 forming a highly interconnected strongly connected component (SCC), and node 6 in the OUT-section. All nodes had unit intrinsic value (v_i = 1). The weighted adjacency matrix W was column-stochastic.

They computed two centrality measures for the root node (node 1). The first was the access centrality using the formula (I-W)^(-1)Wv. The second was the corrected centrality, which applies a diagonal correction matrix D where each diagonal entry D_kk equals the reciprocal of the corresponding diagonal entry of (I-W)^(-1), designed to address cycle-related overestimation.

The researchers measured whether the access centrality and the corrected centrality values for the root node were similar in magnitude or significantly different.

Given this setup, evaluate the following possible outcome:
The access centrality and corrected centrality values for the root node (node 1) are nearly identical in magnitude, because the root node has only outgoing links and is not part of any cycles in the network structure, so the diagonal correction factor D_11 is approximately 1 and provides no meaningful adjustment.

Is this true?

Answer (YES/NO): YES